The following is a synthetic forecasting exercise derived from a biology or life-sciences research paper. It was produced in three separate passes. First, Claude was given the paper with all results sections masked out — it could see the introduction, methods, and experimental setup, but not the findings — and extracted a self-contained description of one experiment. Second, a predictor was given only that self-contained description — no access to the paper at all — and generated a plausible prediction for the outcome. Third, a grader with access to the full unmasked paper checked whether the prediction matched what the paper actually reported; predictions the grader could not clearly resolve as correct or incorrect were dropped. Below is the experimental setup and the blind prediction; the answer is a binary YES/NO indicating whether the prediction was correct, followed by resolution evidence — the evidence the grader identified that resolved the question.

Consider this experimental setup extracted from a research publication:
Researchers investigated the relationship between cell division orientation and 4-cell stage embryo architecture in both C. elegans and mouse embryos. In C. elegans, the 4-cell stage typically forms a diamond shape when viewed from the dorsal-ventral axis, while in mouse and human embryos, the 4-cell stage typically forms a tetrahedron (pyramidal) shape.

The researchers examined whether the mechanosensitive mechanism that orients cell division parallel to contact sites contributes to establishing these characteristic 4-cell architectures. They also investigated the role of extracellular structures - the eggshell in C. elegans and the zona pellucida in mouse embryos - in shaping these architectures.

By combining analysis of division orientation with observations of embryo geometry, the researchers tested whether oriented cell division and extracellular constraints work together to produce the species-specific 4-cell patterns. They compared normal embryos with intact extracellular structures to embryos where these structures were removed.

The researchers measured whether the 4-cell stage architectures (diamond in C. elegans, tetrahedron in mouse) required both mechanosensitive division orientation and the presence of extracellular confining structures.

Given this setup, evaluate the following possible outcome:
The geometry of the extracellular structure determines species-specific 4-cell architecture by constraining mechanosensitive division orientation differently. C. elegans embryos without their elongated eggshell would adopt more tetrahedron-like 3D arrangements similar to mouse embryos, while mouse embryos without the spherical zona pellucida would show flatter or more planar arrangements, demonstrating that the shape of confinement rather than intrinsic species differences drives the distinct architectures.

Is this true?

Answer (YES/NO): NO